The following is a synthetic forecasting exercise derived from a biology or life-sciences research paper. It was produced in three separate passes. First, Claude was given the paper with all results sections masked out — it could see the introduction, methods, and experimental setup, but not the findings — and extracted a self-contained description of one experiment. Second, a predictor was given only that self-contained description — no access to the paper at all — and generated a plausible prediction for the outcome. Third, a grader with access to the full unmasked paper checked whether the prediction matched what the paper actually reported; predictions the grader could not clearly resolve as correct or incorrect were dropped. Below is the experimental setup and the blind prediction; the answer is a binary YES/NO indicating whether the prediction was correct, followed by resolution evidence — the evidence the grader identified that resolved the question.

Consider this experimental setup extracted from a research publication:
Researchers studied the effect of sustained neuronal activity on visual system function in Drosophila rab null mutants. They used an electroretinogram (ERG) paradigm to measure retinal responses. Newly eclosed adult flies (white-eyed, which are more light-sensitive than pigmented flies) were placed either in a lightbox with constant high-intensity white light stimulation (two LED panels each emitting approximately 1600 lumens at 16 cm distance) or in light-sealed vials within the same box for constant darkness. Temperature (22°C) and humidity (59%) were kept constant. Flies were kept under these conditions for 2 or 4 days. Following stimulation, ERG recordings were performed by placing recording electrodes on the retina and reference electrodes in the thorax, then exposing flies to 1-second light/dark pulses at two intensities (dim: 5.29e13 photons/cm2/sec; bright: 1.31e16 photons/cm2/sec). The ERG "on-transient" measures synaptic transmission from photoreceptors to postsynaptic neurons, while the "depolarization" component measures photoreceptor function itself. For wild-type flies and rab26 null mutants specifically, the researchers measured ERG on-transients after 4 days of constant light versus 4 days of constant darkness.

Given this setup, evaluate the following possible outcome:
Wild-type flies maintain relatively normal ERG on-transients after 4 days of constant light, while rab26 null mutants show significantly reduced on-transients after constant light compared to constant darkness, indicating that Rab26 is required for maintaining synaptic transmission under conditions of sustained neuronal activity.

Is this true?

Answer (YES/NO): NO